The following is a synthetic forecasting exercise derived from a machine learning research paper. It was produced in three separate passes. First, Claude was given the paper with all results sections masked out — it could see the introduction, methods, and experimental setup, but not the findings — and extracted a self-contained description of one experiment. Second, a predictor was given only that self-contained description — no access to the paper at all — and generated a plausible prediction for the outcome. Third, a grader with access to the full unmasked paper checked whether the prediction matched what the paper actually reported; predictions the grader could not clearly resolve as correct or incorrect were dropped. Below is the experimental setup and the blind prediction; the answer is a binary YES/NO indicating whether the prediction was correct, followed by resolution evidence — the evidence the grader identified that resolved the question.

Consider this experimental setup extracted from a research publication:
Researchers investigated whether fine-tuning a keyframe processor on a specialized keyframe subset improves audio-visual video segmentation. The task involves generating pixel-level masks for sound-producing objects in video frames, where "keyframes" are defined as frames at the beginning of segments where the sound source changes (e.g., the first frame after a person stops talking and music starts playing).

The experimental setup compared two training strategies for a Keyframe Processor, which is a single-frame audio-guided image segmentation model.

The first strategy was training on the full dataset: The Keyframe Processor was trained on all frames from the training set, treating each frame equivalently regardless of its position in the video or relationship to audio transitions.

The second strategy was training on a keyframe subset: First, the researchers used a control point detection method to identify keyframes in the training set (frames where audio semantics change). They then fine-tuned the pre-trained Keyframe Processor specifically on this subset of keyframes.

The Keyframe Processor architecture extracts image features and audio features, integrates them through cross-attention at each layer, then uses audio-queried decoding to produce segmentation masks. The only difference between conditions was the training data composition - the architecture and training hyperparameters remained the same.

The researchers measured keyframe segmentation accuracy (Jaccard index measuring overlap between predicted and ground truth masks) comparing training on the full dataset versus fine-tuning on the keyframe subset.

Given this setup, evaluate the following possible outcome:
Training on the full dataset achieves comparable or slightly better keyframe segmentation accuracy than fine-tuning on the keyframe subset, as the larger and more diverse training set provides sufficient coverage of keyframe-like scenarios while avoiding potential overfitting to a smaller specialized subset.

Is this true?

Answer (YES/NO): NO